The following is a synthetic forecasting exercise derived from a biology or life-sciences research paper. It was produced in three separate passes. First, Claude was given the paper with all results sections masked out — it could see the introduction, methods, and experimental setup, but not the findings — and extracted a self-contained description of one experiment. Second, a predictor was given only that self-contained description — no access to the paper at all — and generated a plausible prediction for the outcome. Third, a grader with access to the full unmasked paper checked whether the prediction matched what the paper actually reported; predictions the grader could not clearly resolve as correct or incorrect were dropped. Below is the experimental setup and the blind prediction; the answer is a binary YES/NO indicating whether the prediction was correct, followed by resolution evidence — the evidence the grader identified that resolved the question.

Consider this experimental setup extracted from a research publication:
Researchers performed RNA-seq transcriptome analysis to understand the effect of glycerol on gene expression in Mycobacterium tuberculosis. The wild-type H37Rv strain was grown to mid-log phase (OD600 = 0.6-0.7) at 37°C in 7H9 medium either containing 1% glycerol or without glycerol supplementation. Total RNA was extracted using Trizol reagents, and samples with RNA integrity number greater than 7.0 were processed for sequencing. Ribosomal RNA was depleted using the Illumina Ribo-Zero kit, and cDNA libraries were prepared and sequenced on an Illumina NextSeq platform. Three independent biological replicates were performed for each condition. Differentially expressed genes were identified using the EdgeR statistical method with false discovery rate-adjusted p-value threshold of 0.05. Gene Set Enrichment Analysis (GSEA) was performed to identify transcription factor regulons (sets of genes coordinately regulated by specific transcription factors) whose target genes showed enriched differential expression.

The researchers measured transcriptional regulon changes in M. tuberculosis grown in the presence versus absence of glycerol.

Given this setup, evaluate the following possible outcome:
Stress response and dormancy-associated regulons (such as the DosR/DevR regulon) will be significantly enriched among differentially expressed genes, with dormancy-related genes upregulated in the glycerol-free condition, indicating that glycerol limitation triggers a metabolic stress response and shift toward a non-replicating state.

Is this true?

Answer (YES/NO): YES